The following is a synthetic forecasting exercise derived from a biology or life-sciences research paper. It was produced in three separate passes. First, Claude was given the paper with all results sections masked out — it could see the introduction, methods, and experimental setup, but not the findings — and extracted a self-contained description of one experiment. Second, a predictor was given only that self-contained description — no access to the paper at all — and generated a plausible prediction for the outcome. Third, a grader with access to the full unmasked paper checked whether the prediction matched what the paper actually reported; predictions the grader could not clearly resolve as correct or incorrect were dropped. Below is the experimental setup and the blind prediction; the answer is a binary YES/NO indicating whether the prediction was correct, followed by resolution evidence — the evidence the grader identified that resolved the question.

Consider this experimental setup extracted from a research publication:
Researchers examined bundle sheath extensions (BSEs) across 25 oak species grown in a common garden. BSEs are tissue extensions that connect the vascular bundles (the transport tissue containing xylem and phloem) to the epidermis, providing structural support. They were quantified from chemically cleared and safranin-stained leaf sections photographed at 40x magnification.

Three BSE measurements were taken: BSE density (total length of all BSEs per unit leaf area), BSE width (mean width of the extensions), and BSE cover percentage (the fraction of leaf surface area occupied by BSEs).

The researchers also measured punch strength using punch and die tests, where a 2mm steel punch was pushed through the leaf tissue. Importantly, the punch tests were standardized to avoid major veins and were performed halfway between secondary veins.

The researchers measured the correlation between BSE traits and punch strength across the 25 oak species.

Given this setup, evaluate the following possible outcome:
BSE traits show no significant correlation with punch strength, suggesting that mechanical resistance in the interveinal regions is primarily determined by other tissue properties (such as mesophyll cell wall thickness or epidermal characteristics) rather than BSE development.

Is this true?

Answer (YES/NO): NO